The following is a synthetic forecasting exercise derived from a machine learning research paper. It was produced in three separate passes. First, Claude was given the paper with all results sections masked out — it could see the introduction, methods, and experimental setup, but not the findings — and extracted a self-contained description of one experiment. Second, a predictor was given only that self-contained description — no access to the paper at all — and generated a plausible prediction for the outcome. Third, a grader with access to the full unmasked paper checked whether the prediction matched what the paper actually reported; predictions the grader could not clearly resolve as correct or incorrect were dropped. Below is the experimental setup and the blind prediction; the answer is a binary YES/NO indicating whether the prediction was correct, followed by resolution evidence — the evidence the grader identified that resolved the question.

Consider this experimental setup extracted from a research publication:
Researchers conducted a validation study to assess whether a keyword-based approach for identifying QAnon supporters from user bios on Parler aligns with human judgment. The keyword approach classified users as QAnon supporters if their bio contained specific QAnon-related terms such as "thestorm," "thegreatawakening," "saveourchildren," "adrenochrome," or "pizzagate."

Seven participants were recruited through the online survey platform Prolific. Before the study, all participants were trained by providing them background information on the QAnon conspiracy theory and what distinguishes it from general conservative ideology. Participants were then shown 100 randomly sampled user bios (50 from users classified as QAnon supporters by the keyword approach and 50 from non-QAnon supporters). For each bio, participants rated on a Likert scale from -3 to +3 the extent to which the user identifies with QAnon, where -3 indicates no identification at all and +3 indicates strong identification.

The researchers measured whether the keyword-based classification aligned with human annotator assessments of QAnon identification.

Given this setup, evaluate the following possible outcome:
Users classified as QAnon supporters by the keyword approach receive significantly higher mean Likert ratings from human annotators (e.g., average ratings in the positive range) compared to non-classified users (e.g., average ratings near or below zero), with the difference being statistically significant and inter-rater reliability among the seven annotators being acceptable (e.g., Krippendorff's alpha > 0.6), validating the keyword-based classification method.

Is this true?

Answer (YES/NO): NO